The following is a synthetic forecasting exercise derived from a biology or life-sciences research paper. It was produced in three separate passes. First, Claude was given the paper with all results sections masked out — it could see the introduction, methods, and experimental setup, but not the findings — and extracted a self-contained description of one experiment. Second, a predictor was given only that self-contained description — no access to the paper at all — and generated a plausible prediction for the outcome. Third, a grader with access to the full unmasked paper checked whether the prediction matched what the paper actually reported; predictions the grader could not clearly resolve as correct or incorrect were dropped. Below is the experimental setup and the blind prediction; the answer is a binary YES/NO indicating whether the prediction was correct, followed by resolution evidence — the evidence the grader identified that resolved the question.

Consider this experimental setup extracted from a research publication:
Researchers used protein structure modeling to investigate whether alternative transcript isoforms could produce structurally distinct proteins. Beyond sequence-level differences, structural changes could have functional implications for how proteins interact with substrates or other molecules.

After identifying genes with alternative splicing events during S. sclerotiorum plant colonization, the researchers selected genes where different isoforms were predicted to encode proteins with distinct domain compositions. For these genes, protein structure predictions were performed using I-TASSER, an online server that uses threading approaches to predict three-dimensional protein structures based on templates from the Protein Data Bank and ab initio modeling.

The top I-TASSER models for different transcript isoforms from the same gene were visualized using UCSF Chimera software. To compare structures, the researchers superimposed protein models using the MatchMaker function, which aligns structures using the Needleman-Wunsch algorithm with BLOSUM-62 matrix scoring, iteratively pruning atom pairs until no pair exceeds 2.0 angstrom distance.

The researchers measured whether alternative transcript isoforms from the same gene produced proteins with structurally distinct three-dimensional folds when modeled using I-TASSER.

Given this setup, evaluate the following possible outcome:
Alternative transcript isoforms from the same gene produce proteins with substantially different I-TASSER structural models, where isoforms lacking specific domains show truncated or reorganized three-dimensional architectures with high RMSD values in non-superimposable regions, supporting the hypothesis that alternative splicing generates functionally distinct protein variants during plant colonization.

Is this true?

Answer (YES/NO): NO